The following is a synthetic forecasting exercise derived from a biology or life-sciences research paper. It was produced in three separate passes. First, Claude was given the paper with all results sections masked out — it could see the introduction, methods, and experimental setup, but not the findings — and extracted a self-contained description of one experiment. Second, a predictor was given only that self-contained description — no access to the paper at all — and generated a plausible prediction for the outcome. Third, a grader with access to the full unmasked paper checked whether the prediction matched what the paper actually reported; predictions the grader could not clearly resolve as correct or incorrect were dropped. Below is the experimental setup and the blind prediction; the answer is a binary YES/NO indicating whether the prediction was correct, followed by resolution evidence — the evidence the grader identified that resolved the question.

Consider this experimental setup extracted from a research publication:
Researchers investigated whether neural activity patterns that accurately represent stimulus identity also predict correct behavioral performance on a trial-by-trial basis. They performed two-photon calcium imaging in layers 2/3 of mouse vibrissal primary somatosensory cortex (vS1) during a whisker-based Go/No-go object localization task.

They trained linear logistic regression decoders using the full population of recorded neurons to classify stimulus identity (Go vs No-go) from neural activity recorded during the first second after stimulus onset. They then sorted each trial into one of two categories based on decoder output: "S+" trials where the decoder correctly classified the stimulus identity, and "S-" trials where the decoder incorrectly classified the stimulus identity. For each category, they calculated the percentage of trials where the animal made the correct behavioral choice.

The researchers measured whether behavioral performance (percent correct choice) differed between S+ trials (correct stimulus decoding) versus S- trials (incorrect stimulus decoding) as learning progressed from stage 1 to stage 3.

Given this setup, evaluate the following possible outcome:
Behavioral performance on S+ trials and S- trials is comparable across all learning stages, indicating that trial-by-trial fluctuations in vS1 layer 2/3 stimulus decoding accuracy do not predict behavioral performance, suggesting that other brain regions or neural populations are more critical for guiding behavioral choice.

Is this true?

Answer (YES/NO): NO